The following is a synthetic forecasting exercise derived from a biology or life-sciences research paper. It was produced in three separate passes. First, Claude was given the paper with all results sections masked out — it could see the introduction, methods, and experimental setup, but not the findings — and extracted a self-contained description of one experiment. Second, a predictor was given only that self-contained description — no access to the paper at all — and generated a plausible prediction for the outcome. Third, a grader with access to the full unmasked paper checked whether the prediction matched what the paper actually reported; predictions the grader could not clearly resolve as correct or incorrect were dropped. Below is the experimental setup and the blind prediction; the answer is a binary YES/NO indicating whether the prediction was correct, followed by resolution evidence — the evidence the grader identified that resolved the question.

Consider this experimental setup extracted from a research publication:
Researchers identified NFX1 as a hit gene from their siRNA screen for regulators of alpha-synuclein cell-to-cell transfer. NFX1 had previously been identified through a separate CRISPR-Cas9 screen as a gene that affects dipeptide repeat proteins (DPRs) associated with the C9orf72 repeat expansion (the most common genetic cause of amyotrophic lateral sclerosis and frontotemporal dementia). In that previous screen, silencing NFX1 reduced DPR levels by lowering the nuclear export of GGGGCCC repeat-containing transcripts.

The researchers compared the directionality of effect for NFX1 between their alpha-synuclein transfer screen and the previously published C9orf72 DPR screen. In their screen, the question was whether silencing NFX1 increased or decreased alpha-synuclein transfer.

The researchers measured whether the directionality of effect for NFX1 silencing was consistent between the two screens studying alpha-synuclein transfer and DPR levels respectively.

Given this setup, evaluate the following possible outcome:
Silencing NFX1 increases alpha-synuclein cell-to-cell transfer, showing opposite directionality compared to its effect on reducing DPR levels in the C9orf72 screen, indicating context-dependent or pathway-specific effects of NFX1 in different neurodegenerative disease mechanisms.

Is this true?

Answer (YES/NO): NO